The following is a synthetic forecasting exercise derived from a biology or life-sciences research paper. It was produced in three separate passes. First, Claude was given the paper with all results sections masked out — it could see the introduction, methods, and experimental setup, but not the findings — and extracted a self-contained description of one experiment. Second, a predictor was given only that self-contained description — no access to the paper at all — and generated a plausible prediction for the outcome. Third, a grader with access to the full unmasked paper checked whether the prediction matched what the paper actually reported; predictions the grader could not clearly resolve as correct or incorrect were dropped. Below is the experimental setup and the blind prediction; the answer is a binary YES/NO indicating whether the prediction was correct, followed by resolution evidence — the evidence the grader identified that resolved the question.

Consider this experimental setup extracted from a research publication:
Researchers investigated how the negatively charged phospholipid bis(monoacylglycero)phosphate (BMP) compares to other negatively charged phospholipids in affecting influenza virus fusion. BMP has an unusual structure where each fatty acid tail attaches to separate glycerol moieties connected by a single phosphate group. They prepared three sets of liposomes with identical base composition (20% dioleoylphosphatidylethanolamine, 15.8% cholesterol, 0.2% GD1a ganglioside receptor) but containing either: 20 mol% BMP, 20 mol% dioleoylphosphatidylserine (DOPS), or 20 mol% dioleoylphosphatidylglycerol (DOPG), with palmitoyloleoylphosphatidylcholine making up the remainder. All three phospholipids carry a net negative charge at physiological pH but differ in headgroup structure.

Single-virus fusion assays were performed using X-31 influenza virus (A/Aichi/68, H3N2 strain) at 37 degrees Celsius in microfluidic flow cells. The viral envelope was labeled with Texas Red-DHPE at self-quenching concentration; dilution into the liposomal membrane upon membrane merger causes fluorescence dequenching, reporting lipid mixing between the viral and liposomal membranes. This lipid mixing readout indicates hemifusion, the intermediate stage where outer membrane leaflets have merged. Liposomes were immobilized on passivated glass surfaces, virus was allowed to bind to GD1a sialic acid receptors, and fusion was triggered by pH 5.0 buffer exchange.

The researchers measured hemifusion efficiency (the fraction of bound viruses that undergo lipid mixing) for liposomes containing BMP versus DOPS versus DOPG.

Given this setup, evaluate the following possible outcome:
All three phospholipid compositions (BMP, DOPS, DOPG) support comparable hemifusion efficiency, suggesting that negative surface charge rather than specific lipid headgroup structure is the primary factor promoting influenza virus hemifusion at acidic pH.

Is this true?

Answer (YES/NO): YES